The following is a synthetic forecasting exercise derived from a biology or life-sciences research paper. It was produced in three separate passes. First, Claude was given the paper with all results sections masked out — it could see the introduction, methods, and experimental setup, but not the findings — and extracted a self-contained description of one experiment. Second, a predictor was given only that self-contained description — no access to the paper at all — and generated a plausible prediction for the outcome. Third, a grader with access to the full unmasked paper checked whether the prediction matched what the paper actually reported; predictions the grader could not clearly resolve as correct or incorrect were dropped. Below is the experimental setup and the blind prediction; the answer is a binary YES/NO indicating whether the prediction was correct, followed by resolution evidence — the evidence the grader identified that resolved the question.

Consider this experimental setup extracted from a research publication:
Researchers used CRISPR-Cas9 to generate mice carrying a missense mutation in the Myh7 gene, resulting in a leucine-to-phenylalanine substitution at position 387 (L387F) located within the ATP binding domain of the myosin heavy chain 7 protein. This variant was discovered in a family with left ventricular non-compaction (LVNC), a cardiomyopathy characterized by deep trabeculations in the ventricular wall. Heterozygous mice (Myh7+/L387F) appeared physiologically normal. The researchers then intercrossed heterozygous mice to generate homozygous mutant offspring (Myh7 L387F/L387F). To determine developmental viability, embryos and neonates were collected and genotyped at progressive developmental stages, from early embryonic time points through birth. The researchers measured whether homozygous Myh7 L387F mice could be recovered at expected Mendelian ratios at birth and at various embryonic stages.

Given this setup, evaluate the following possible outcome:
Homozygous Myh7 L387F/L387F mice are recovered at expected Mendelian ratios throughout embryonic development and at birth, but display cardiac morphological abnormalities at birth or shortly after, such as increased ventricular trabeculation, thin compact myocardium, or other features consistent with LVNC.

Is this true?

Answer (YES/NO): NO